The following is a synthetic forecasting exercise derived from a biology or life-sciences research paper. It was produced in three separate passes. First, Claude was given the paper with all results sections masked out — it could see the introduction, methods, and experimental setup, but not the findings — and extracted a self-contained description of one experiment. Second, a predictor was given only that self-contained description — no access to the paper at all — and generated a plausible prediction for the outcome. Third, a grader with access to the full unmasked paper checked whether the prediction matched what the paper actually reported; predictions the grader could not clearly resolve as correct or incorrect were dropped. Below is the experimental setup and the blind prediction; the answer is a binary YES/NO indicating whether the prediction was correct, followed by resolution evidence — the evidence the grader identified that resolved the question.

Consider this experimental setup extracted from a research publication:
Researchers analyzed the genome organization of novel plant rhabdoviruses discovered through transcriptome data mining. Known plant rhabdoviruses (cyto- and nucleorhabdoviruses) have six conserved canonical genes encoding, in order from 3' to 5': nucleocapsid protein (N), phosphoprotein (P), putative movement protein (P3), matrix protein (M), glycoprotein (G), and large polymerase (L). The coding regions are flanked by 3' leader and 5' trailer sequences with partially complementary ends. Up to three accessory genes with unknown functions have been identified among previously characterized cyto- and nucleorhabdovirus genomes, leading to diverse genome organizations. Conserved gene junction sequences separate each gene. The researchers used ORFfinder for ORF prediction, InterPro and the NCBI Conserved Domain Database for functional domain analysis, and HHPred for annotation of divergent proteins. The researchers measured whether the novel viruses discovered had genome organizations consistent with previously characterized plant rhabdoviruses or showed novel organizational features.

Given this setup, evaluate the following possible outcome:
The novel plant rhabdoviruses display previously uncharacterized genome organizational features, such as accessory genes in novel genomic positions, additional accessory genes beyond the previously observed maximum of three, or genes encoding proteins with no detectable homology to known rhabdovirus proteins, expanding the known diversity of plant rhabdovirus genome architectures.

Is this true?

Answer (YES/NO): NO